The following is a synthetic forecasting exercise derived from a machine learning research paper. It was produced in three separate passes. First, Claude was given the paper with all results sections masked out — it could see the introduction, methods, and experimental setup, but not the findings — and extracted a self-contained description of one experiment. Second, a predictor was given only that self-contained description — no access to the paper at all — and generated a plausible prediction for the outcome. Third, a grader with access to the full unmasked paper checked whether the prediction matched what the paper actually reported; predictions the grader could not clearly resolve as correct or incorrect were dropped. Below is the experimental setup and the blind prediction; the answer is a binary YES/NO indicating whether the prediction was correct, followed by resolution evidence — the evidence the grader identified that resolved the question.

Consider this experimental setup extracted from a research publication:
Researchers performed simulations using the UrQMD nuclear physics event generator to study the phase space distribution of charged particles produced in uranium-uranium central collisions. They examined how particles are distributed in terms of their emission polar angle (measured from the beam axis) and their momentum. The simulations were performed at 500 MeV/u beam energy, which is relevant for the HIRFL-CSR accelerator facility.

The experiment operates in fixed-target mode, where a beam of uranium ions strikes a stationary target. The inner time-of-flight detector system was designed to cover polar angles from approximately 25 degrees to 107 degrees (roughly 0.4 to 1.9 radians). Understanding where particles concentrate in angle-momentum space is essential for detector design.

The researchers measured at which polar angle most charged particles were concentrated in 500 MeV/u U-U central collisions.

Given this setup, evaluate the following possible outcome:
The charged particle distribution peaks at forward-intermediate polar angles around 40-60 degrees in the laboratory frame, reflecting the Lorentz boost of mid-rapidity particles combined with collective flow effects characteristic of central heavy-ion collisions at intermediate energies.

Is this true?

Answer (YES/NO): NO